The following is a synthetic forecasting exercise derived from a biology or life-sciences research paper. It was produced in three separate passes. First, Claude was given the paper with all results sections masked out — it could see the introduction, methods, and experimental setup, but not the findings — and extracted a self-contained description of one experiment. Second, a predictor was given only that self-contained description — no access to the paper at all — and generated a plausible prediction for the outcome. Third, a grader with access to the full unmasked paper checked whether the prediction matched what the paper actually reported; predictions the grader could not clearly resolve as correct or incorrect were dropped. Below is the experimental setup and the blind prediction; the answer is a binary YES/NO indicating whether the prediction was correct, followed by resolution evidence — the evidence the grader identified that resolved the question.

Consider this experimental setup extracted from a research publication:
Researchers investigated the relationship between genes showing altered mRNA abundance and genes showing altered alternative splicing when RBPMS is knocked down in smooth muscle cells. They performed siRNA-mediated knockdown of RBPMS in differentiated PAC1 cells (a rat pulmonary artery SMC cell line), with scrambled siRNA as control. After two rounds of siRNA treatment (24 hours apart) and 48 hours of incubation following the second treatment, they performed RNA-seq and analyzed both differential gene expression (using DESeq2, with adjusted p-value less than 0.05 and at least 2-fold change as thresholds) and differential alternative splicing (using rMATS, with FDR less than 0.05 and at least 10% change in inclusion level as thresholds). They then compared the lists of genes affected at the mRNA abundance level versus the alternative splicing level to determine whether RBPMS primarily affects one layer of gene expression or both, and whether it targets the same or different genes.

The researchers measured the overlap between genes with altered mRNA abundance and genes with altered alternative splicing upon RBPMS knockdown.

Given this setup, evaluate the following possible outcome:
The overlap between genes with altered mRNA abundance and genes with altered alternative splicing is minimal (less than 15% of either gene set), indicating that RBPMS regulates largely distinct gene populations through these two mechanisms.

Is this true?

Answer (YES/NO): YES